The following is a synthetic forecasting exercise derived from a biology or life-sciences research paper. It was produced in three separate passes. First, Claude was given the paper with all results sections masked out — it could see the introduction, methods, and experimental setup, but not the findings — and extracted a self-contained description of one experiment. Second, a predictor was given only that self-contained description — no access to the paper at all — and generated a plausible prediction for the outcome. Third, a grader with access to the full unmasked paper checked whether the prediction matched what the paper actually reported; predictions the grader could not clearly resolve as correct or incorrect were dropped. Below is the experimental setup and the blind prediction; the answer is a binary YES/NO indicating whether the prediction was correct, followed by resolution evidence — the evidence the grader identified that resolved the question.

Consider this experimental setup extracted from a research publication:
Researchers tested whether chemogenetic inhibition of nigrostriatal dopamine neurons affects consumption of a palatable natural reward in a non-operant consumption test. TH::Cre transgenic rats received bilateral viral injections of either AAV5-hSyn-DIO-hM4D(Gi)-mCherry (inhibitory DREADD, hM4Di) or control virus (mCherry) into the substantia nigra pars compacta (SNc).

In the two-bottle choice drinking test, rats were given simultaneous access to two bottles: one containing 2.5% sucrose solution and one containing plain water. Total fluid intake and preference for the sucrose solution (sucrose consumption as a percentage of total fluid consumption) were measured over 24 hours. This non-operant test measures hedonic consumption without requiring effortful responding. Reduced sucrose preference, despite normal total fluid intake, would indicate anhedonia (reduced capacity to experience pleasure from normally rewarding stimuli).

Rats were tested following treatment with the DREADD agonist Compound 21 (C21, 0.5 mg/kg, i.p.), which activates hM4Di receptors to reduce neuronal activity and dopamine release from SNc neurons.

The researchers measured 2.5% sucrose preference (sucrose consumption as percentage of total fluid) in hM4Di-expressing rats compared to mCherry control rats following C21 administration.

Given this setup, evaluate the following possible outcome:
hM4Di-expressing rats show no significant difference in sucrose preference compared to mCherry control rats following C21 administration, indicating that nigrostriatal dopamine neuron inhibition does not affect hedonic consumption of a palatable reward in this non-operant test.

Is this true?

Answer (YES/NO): YES